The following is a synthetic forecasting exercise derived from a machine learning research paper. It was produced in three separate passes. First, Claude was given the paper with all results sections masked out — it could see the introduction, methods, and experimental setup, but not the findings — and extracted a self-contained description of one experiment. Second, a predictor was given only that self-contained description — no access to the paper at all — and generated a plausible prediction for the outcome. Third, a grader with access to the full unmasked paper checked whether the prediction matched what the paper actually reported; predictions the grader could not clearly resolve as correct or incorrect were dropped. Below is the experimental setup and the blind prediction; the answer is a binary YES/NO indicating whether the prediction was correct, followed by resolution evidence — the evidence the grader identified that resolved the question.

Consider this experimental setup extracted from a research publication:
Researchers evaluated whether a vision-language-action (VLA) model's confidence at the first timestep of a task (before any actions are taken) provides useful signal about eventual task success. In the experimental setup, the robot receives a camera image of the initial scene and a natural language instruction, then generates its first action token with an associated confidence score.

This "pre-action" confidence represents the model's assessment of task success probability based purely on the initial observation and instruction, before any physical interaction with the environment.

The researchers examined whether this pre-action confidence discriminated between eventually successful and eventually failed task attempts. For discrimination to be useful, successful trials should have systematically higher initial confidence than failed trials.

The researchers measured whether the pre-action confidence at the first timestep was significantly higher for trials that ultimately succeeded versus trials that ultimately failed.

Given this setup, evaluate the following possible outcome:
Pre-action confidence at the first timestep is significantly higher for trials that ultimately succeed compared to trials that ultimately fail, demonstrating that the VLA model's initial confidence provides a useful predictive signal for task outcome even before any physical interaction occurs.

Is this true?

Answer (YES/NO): YES